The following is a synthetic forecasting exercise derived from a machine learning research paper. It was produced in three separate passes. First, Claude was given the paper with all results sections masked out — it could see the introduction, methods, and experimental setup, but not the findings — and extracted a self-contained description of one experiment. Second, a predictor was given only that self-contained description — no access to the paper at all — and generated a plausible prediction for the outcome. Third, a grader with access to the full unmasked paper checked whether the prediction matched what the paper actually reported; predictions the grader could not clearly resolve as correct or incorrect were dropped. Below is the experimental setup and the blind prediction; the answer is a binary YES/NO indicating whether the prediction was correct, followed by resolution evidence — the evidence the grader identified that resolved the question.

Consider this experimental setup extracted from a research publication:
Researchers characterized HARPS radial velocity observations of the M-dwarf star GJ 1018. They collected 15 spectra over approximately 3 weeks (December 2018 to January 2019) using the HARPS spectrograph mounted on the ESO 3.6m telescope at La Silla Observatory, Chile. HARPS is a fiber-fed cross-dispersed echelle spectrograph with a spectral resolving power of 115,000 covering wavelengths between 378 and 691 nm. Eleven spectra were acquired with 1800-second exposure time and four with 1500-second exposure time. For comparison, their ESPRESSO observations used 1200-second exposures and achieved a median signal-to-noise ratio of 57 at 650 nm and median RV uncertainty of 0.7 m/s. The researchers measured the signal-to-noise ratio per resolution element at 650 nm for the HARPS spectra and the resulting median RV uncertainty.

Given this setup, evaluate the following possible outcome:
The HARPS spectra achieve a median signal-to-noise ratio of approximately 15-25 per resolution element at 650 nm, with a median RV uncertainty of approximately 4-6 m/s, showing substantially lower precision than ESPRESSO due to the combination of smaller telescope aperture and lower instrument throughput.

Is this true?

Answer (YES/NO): NO